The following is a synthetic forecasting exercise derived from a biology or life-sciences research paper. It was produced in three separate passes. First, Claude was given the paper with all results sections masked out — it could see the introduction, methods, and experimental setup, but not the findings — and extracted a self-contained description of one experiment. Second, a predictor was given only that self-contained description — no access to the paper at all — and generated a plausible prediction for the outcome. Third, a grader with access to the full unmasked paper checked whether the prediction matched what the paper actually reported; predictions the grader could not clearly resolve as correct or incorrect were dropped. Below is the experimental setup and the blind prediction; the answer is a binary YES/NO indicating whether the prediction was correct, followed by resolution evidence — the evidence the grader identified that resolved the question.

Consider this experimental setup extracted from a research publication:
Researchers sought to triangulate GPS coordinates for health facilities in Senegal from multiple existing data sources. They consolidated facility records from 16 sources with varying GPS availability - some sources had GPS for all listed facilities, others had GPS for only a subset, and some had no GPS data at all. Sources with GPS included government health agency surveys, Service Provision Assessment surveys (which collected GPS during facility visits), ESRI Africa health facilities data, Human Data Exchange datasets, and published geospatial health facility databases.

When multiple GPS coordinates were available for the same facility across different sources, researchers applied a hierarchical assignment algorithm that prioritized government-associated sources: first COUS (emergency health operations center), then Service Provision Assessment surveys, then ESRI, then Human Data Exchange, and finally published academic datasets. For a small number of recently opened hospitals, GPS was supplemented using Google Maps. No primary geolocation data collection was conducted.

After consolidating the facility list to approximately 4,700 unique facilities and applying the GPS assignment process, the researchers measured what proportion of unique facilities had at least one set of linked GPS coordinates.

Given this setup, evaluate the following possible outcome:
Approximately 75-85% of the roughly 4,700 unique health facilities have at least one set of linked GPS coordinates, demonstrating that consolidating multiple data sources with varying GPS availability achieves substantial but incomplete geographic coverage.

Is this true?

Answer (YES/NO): NO